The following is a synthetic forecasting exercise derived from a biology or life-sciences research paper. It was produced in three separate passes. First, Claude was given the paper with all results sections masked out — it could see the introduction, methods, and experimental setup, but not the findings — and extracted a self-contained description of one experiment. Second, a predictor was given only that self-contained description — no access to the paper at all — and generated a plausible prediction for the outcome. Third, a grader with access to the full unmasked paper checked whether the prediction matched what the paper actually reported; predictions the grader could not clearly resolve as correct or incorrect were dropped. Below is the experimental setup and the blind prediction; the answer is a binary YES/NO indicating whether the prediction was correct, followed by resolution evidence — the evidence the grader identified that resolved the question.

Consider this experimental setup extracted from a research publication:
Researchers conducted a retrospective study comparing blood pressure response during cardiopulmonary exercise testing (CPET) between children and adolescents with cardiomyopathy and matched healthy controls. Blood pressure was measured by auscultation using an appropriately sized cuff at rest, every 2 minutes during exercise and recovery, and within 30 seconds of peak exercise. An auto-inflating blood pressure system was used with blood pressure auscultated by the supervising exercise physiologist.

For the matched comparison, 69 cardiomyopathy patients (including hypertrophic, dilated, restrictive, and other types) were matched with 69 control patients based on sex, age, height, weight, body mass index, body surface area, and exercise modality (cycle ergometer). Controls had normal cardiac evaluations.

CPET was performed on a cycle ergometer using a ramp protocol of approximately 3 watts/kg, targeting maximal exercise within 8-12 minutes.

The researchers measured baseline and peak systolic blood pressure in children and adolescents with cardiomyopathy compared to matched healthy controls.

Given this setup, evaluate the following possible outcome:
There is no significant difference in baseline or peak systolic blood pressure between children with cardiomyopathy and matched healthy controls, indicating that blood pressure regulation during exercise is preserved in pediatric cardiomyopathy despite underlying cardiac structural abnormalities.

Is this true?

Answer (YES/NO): NO